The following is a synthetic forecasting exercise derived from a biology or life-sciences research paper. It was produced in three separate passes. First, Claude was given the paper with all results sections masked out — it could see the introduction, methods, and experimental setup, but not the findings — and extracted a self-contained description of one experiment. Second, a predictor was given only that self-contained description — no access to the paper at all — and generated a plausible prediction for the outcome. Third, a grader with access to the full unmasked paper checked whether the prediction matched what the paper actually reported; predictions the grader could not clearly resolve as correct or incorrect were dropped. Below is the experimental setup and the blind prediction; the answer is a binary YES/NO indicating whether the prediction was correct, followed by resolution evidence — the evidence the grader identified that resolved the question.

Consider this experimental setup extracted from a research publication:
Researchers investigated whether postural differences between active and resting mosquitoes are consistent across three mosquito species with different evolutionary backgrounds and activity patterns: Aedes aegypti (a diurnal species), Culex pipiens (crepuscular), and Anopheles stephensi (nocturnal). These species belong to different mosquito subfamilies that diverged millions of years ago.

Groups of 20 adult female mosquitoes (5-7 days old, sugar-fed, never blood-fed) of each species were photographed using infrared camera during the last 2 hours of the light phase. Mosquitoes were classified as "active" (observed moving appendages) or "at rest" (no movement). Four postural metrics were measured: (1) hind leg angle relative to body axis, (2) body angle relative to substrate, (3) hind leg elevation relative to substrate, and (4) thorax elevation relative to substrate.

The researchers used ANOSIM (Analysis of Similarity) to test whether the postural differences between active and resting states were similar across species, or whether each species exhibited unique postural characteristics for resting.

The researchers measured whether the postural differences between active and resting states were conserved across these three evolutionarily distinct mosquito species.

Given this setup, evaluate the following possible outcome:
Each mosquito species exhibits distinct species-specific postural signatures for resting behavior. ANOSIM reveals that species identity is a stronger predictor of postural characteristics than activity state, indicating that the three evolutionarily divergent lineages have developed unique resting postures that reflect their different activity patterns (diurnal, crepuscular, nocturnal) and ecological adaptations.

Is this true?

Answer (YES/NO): NO